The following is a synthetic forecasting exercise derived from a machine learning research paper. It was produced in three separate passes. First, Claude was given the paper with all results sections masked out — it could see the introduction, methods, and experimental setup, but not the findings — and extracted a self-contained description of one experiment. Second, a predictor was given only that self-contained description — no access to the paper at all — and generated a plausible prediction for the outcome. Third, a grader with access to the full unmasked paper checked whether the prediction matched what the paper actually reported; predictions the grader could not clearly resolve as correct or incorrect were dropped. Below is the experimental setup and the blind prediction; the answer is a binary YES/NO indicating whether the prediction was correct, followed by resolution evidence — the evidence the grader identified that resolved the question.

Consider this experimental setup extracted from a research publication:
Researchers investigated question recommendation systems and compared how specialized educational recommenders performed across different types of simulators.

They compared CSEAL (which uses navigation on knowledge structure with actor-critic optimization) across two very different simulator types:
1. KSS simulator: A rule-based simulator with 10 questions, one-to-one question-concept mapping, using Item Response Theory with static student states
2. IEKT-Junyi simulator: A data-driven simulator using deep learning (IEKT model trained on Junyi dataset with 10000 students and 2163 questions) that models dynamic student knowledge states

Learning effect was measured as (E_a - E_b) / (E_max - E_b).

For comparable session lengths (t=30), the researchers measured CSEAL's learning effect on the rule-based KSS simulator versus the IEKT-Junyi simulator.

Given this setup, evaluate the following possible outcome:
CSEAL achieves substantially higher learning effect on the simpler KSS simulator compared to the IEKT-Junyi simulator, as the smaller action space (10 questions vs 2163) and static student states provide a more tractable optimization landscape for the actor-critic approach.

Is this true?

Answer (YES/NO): YES